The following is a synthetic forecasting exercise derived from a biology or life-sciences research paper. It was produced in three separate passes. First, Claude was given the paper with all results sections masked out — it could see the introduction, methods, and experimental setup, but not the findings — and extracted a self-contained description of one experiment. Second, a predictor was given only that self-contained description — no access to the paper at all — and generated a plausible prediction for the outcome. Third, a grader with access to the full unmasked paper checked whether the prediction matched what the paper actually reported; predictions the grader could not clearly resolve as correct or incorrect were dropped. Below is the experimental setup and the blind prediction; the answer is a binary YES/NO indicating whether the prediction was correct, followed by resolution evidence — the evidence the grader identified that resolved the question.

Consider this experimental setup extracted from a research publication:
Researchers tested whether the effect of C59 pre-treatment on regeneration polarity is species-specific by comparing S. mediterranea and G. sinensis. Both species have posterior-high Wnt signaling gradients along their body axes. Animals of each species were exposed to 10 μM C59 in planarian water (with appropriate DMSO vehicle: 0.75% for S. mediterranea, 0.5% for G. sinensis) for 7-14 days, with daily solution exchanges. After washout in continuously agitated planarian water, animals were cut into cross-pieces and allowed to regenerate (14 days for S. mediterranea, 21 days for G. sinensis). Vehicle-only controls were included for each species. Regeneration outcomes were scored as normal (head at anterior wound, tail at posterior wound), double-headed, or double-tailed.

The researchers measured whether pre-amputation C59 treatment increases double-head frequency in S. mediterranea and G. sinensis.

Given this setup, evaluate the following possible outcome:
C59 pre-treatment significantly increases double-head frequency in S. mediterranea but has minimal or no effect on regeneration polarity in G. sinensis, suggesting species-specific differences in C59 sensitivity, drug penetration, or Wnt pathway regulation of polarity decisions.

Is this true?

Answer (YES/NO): NO